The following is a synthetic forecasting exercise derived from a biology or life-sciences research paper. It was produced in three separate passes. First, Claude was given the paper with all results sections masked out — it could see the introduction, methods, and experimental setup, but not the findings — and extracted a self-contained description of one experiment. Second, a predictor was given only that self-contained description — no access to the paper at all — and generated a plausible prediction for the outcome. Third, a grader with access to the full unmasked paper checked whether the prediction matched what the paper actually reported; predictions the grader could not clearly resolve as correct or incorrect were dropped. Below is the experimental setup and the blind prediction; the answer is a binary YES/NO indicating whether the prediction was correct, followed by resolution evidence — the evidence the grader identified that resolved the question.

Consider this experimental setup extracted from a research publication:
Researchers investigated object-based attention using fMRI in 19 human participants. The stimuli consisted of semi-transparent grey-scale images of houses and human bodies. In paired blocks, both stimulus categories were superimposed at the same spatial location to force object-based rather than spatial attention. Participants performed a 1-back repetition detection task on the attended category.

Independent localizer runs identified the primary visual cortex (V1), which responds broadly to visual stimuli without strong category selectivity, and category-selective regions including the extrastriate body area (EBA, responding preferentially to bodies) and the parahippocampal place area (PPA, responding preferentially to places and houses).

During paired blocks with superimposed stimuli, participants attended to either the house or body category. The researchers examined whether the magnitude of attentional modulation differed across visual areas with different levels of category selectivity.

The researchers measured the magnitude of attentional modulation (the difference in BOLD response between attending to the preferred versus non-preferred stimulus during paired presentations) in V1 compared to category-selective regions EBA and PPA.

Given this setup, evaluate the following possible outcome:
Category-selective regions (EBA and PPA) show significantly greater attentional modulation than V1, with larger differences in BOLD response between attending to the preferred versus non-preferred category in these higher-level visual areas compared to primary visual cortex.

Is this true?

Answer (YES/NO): YES